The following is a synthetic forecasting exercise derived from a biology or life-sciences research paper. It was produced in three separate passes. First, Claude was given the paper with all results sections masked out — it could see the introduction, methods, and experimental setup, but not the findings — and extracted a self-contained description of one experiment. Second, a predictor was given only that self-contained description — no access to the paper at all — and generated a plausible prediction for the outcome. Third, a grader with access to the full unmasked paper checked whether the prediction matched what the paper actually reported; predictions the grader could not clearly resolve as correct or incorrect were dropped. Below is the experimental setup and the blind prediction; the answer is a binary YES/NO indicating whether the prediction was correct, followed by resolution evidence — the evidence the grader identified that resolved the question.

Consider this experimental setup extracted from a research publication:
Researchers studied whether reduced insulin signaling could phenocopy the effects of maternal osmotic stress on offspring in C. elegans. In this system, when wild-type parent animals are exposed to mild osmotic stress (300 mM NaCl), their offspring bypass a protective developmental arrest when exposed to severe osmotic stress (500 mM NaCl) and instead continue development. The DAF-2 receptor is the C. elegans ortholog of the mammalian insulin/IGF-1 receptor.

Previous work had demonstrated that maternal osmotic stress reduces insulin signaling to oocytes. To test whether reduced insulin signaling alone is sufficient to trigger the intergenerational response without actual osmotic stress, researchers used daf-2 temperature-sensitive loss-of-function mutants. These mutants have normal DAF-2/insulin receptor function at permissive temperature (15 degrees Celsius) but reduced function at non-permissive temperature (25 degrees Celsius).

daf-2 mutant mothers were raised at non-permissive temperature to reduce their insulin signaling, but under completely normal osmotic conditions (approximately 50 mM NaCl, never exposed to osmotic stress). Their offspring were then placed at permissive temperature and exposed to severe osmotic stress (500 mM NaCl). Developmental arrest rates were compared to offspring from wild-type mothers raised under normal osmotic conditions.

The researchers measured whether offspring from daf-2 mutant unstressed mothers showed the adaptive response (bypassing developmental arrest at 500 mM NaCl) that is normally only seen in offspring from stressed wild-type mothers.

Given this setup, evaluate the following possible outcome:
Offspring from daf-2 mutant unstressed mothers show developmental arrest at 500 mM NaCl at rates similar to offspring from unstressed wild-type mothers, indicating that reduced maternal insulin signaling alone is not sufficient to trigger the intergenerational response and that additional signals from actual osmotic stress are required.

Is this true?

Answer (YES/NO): NO